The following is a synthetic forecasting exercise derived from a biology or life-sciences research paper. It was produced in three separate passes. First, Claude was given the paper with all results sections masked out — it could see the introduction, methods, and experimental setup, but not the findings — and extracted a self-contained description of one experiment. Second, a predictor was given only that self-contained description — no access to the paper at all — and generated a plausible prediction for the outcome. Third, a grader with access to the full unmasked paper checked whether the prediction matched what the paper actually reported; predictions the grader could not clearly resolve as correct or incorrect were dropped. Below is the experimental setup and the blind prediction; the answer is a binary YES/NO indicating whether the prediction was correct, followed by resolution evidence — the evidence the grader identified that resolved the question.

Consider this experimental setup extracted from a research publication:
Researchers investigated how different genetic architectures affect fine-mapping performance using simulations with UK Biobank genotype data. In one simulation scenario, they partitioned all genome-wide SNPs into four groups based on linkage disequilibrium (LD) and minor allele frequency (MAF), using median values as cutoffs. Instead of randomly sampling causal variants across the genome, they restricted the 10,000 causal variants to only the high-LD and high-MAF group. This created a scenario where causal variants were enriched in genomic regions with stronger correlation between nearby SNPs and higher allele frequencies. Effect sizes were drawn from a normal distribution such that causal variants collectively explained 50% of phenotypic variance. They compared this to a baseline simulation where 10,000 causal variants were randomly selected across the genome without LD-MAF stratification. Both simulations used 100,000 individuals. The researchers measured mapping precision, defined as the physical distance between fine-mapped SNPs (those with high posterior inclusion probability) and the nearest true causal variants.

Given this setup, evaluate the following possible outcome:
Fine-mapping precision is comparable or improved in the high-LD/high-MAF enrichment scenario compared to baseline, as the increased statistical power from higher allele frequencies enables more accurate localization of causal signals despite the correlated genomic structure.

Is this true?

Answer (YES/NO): NO